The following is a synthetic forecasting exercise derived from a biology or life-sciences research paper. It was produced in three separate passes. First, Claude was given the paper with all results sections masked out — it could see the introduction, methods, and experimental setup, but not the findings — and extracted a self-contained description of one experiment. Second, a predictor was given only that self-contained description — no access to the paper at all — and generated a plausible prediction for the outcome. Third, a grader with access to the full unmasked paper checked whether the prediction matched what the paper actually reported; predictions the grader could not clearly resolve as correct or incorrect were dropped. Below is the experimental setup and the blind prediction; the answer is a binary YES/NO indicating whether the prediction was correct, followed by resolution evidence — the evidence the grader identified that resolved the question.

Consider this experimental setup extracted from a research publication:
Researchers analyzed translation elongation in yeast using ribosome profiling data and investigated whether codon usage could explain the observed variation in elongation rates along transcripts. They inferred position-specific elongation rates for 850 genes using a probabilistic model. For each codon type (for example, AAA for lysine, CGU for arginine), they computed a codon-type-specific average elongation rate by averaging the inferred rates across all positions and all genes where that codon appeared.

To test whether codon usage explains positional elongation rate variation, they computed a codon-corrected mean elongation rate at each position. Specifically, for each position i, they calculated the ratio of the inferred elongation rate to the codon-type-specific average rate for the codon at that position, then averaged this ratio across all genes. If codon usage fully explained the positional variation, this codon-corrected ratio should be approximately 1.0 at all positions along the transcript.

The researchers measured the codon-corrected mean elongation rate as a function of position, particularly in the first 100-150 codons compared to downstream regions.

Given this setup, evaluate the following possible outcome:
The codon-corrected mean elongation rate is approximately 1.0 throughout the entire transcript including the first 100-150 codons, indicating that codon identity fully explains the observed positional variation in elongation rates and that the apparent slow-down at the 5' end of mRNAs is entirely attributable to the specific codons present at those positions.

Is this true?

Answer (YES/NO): NO